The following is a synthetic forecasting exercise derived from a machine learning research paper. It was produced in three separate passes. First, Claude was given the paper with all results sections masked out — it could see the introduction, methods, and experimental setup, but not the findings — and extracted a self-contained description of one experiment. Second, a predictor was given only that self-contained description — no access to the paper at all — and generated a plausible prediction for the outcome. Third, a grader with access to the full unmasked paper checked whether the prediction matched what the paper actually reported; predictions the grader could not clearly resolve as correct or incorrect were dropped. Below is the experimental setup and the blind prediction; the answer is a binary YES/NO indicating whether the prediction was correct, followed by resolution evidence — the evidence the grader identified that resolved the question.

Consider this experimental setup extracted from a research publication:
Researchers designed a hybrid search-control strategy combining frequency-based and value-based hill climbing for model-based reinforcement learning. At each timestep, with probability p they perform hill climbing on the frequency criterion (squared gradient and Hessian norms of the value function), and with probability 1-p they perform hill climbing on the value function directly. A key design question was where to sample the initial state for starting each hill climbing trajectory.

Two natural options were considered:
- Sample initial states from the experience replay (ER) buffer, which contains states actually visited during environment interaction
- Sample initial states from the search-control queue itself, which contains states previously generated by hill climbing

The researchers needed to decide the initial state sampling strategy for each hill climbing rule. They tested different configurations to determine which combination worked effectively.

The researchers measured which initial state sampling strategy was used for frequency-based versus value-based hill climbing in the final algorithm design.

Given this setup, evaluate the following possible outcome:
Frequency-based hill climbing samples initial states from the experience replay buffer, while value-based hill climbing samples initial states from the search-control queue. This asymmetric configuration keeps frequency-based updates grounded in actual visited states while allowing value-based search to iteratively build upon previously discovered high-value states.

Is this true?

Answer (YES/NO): NO